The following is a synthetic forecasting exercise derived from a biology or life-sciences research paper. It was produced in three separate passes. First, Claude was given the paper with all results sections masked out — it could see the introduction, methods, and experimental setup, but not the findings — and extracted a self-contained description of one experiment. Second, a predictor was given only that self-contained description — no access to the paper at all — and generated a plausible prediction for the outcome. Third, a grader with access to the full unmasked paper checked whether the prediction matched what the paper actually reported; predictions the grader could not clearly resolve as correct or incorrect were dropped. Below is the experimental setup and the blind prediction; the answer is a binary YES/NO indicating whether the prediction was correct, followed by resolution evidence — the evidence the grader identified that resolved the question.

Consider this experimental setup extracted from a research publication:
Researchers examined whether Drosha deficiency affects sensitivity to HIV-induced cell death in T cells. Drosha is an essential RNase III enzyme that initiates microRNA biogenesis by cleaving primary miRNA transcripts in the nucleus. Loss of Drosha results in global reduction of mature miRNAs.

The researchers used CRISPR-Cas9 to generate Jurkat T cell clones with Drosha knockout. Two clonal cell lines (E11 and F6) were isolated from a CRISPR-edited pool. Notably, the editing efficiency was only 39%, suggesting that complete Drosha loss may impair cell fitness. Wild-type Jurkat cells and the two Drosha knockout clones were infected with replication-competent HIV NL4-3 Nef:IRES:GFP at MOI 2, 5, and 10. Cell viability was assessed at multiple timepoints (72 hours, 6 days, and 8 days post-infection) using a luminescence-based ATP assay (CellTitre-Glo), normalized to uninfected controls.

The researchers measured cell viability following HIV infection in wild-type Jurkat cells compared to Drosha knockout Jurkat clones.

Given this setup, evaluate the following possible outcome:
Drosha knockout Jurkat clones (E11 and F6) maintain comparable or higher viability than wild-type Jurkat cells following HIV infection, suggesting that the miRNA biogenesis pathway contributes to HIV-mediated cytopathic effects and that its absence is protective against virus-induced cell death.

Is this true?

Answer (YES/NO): NO